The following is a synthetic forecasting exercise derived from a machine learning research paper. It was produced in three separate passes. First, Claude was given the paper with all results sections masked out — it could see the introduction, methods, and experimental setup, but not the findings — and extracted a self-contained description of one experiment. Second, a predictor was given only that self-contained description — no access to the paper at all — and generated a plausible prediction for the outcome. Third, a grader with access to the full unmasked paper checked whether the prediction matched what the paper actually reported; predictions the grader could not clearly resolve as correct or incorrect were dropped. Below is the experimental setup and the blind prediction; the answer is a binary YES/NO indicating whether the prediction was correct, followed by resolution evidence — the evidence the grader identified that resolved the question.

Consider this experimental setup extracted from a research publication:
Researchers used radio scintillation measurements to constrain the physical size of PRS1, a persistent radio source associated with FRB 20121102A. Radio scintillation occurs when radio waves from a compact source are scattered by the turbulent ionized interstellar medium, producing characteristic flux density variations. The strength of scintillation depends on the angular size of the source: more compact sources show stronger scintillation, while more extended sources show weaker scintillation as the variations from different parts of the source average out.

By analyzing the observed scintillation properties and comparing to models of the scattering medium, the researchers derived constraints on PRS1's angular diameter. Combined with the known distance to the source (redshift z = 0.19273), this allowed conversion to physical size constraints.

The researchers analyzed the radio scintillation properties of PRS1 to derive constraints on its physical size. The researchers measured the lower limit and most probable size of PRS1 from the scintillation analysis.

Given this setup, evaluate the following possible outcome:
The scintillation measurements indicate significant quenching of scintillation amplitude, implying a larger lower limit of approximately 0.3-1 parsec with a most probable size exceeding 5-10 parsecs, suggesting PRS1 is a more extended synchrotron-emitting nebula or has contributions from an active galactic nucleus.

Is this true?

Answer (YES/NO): NO